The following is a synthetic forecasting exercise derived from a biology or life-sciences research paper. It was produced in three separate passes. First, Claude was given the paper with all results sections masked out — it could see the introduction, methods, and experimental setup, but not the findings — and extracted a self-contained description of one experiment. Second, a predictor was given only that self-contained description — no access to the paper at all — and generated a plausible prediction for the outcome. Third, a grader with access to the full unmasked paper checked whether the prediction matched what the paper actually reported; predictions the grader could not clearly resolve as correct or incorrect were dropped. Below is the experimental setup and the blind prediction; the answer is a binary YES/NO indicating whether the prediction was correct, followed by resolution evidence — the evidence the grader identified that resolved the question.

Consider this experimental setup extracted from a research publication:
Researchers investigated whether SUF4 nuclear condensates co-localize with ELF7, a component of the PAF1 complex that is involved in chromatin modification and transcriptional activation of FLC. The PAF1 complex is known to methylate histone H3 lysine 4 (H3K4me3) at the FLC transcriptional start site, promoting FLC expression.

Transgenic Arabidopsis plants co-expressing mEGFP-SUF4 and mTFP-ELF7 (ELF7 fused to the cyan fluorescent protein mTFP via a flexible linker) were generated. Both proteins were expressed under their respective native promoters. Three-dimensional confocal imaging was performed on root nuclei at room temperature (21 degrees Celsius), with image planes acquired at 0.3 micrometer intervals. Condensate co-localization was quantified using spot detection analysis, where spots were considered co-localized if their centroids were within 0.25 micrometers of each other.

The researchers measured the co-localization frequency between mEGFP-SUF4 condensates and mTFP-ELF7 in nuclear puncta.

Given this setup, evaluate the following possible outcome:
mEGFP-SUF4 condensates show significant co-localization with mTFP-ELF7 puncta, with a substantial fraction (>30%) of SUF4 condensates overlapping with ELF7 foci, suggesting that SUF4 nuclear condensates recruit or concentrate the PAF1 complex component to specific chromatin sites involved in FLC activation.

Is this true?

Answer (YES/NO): NO